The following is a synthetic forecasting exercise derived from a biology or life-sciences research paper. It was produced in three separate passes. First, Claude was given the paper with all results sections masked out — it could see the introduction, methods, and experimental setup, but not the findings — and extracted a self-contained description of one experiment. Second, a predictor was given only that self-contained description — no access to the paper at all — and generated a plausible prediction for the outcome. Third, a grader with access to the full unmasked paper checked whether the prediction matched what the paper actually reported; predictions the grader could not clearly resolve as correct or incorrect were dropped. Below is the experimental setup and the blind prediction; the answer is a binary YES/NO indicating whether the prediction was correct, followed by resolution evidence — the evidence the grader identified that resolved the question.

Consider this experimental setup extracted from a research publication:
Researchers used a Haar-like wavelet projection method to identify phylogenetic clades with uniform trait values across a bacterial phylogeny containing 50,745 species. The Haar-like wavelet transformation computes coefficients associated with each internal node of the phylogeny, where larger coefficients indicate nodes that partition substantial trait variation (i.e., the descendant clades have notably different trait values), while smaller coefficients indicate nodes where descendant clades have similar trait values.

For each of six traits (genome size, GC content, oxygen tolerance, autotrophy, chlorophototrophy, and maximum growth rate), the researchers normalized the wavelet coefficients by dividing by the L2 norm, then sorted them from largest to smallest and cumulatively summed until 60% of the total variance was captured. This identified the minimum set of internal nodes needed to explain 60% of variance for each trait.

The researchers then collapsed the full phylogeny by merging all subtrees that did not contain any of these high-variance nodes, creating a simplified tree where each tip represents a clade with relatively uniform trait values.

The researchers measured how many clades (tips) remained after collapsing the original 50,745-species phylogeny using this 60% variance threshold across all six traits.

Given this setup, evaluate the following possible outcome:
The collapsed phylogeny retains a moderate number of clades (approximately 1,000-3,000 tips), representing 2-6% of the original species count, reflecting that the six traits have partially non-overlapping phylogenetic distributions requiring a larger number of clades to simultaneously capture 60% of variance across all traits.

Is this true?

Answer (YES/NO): NO